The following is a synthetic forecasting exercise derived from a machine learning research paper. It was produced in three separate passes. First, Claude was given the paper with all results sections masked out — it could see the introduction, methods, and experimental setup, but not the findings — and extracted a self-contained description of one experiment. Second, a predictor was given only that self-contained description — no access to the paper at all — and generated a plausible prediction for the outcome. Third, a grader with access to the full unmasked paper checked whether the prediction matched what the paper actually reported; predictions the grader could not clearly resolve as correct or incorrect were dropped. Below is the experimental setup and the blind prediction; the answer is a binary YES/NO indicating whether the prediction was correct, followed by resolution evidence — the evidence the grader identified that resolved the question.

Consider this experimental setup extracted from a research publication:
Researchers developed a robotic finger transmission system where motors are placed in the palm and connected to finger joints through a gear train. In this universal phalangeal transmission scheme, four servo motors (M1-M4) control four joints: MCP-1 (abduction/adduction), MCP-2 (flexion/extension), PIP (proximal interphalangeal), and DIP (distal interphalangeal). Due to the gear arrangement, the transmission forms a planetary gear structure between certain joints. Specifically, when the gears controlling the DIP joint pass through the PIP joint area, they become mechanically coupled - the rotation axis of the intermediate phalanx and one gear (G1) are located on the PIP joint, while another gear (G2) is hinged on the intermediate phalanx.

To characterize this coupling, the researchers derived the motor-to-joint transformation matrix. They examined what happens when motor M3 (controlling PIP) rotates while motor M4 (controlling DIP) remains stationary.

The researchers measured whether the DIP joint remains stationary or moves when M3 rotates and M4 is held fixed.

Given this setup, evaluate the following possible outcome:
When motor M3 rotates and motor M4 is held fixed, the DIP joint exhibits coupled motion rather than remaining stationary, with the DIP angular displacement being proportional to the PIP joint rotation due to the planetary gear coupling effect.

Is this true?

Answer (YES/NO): YES